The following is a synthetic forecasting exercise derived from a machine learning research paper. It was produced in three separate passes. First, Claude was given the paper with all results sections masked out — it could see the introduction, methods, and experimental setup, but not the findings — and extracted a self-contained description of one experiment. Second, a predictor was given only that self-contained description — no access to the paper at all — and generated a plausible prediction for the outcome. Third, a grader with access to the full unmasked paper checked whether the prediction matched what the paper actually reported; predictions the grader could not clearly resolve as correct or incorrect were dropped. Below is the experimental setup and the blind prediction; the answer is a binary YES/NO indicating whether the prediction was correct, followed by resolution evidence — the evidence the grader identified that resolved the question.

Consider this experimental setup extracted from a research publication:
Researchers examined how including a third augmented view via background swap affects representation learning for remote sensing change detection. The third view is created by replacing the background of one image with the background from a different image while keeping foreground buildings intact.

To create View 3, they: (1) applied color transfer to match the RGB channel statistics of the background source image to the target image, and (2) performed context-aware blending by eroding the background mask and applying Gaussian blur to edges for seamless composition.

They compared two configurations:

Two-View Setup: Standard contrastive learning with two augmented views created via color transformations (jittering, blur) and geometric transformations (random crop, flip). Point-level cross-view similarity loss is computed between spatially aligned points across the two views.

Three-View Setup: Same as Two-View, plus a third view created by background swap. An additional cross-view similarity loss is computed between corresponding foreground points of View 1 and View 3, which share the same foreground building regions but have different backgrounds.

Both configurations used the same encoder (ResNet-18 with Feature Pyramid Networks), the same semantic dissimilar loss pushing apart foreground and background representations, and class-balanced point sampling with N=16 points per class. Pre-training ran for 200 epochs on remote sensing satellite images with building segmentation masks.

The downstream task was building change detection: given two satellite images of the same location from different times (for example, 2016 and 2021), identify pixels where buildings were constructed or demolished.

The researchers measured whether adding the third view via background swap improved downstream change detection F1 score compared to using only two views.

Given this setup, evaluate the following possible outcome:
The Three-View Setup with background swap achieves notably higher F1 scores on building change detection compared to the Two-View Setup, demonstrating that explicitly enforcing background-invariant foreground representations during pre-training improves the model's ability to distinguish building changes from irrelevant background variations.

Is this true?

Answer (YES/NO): YES